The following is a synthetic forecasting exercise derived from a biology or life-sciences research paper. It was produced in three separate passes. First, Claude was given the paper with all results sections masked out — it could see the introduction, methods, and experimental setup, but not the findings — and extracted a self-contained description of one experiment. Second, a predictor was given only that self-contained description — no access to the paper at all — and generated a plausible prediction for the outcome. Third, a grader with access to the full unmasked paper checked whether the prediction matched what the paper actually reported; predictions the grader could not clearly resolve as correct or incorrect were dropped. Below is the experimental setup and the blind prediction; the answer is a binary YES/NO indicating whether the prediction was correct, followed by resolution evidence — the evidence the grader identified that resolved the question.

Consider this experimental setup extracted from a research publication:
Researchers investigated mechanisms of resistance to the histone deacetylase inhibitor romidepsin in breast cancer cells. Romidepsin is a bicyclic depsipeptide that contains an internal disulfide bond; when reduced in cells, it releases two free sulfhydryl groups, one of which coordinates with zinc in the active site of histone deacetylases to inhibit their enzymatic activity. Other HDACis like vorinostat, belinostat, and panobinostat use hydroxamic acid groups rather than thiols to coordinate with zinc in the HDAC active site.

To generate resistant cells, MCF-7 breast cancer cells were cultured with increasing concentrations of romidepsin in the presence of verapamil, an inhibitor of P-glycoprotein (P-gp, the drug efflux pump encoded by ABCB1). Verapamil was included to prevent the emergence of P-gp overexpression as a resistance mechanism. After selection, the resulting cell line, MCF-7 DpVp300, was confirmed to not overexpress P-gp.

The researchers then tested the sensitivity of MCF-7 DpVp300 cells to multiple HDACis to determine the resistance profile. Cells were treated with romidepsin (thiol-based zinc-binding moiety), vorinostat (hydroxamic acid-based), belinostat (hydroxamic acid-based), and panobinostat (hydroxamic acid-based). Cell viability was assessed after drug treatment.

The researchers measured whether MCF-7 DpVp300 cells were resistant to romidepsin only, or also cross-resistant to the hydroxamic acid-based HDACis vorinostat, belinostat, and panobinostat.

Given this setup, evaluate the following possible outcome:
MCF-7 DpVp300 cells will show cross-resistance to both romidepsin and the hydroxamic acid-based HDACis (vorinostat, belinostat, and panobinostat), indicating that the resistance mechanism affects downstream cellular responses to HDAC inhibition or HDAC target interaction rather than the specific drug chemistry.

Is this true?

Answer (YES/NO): NO